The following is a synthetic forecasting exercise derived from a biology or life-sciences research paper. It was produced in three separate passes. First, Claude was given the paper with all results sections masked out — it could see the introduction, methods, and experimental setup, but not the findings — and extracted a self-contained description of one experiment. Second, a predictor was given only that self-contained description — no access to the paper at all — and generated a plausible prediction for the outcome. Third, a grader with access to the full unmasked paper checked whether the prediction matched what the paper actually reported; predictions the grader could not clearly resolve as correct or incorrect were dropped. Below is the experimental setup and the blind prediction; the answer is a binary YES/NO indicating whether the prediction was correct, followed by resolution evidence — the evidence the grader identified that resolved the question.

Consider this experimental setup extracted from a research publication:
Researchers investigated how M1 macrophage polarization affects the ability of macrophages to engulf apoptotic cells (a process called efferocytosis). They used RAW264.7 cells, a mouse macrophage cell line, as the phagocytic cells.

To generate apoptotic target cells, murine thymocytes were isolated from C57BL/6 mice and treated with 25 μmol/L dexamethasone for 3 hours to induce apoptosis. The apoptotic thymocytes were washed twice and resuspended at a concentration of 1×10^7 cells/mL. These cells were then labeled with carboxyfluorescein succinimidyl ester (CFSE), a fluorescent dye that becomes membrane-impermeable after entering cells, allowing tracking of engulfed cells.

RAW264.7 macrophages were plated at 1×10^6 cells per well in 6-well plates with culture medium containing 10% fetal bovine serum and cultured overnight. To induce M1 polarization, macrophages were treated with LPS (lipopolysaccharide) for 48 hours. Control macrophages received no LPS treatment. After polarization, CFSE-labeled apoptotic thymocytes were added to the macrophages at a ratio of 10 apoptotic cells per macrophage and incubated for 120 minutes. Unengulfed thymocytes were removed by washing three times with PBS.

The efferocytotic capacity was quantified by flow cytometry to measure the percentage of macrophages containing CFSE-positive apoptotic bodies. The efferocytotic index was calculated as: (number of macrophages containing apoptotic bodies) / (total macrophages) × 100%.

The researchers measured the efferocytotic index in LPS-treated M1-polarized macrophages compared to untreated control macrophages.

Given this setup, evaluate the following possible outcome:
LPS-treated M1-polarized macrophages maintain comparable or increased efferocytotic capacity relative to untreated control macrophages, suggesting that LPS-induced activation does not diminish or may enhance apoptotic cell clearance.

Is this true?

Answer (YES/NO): NO